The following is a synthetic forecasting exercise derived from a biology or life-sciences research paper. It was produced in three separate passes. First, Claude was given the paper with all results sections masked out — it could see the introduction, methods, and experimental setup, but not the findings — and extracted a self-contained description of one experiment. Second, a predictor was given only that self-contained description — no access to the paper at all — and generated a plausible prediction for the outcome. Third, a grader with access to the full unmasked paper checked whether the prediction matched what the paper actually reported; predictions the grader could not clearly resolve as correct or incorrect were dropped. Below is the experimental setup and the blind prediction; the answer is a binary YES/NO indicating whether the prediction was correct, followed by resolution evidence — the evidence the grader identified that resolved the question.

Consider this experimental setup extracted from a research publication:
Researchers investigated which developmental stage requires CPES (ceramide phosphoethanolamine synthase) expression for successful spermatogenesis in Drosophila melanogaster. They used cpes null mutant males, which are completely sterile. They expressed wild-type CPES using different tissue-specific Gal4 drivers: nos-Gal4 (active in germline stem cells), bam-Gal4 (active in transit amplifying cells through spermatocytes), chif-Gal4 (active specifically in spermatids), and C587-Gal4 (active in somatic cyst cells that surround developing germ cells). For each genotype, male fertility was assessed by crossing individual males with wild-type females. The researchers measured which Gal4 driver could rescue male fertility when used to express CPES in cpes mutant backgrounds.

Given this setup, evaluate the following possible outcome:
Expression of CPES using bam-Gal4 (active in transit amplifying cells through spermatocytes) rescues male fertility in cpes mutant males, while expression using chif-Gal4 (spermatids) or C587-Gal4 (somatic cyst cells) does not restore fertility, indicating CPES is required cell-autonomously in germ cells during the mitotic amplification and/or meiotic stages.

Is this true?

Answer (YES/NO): NO